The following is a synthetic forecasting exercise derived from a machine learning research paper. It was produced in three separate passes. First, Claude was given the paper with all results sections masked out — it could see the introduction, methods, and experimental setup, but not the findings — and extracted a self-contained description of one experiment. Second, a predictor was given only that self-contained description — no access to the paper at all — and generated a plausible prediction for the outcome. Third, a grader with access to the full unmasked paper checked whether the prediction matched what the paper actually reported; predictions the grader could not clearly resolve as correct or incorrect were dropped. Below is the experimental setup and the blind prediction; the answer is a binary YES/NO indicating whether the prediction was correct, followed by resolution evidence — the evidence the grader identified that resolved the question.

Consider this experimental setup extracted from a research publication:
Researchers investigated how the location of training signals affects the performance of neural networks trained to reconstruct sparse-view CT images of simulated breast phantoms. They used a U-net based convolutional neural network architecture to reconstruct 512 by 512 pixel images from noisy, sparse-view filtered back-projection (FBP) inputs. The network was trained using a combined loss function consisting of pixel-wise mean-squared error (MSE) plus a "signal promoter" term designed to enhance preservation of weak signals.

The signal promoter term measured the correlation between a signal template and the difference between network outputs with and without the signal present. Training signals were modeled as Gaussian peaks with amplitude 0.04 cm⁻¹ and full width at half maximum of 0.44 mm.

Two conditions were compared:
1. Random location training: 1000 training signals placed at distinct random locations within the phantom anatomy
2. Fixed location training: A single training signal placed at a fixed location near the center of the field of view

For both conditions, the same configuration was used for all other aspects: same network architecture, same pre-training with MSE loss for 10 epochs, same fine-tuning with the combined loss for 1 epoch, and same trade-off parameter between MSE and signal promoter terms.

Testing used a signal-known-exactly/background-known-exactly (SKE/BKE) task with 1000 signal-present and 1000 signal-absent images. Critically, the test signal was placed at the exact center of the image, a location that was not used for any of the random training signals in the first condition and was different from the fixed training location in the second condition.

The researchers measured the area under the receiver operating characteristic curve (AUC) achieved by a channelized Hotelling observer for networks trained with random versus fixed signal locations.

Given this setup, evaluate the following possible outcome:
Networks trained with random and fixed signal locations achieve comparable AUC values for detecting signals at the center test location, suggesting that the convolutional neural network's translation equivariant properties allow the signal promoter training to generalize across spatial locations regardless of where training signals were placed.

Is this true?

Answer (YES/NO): NO